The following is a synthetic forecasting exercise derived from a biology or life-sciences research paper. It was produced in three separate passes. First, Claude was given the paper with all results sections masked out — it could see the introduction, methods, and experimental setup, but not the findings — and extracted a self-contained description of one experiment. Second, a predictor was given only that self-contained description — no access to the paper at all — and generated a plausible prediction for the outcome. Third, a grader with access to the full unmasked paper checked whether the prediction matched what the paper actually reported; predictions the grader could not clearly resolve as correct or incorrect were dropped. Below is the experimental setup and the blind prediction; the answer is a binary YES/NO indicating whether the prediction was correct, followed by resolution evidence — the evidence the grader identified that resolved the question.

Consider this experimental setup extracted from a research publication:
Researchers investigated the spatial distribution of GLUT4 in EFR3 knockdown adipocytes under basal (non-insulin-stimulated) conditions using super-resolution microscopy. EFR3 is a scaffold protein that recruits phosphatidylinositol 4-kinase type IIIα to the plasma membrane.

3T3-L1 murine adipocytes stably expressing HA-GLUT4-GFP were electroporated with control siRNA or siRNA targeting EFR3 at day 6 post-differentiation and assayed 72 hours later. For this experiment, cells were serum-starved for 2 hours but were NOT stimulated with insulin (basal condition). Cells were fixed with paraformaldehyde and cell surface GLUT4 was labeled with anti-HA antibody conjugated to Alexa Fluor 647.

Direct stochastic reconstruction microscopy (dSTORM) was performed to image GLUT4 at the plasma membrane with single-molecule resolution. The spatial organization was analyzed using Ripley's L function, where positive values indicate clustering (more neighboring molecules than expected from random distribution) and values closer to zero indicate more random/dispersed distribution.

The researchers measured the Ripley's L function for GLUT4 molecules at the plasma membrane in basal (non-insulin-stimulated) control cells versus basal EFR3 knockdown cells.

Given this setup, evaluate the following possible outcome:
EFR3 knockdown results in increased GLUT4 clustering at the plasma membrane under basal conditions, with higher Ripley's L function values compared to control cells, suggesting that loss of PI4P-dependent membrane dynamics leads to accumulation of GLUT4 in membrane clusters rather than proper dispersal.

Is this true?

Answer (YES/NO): NO